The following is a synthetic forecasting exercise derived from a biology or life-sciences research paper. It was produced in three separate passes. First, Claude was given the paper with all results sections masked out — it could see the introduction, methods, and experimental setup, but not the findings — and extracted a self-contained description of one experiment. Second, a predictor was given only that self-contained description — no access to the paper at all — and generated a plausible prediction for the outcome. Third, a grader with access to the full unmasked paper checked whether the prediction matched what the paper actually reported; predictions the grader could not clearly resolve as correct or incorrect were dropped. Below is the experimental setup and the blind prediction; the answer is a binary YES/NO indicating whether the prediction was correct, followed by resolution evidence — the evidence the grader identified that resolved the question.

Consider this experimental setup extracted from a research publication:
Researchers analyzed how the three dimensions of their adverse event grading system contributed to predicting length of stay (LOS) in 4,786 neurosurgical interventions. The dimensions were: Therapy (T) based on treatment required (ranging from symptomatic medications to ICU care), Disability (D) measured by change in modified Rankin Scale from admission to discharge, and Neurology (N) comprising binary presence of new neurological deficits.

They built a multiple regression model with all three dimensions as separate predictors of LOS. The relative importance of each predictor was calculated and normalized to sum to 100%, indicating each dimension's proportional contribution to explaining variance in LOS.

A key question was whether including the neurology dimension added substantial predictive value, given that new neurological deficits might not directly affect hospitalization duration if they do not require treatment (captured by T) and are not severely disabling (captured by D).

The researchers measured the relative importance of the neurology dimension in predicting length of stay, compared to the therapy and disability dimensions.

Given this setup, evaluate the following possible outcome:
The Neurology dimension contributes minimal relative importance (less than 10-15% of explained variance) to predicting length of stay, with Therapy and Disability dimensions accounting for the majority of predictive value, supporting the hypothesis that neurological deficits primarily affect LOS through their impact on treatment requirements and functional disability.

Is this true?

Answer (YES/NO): YES